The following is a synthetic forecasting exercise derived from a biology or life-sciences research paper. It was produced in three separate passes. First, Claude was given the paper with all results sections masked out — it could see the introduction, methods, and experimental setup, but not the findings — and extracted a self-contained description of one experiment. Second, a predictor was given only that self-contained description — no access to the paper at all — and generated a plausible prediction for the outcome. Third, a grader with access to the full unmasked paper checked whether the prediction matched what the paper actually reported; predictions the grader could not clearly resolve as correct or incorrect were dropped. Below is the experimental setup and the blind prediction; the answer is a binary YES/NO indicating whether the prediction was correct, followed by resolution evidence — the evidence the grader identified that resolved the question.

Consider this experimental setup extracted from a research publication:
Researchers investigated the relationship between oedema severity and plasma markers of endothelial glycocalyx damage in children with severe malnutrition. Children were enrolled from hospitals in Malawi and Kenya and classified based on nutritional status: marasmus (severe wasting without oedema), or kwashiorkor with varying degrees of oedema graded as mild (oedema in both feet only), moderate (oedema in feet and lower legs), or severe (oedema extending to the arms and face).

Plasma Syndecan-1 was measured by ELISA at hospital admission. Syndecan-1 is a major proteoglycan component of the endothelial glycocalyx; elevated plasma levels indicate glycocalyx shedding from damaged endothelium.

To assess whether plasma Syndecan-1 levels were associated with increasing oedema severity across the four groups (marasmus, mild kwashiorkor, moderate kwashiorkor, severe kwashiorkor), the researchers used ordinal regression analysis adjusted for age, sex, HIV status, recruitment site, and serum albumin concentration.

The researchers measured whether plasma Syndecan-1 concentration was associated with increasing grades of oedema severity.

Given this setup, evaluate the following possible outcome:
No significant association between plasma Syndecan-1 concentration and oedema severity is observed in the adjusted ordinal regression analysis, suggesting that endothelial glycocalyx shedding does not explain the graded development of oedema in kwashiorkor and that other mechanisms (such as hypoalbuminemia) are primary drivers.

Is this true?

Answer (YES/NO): NO